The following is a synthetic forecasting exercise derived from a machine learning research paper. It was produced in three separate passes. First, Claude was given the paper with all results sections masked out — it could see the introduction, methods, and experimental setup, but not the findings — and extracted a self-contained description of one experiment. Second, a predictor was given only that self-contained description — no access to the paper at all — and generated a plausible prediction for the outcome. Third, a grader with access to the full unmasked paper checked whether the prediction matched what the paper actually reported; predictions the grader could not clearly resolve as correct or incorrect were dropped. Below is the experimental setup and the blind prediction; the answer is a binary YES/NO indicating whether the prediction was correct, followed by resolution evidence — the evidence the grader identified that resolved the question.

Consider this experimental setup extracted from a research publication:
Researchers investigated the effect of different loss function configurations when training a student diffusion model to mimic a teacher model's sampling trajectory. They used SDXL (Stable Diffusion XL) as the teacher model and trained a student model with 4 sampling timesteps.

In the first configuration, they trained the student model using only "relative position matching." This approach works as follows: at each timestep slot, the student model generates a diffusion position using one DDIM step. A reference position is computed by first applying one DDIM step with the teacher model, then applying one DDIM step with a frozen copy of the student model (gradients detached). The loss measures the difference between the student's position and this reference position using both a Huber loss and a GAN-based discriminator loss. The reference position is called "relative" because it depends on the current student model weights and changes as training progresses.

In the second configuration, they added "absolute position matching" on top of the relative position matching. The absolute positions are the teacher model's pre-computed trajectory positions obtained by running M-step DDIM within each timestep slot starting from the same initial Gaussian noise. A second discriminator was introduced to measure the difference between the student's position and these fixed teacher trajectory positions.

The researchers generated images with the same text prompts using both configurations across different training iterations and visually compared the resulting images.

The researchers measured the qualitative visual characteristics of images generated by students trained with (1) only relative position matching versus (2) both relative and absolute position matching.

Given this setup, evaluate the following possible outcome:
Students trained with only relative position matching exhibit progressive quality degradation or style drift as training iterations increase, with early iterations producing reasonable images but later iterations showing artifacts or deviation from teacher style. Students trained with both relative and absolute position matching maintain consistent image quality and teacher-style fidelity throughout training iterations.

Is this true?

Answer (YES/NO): NO